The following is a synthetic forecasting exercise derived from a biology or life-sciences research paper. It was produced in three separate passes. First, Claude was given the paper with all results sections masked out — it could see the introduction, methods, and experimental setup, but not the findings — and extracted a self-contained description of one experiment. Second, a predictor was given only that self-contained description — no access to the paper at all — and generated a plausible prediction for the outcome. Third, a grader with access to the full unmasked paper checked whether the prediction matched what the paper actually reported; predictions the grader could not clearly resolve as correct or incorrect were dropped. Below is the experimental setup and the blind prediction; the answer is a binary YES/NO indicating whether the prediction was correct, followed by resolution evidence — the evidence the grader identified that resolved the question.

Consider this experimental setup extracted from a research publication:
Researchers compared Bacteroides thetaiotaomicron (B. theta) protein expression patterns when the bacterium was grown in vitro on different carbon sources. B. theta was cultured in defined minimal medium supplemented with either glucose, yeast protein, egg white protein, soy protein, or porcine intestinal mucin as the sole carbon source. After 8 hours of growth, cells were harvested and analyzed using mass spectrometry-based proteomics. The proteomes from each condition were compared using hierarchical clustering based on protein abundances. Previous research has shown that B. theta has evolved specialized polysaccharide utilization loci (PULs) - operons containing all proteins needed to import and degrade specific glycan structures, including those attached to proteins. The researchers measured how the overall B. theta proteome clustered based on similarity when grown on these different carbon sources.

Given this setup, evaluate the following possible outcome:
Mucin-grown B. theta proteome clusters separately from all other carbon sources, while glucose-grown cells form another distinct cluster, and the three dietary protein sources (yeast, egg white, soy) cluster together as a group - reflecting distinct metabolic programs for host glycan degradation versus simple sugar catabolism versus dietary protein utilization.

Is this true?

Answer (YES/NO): NO